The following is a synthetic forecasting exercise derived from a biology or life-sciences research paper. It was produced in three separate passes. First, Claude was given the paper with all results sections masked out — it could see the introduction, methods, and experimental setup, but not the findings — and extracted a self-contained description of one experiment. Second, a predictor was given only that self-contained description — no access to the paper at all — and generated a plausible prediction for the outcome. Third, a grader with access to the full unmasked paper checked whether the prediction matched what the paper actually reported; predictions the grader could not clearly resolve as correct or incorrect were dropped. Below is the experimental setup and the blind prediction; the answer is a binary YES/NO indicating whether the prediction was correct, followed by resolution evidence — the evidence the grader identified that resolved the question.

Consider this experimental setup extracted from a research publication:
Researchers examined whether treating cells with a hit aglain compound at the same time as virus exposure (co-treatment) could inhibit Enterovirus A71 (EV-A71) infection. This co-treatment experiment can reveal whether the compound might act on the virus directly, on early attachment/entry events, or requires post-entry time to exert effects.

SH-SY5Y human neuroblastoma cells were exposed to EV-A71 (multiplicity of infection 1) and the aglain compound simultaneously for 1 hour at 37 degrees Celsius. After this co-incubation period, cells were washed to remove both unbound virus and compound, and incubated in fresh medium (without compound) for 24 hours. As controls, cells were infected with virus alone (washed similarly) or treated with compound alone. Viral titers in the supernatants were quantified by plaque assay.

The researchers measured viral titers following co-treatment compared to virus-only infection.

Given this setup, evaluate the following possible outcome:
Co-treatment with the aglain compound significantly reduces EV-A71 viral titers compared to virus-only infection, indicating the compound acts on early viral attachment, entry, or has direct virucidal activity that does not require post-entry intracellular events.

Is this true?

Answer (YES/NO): NO